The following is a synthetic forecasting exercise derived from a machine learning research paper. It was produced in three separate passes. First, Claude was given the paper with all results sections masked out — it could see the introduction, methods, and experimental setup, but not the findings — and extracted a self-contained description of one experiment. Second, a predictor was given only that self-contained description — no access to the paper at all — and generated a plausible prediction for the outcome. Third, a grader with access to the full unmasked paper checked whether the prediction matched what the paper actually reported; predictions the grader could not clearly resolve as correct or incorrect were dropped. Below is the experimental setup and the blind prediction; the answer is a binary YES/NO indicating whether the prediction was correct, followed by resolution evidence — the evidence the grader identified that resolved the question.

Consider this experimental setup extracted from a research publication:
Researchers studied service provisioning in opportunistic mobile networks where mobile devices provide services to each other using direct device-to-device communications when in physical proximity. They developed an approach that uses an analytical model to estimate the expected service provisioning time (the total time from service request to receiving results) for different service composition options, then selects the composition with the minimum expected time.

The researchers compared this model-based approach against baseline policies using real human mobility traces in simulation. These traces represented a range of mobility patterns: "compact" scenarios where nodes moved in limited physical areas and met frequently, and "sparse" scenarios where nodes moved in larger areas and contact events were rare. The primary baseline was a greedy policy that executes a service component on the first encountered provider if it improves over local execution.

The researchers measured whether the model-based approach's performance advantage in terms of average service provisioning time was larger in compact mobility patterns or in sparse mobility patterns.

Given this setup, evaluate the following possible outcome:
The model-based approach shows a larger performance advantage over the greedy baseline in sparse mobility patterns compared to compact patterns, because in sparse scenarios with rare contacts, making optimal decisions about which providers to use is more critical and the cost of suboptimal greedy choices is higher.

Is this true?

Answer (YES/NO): NO